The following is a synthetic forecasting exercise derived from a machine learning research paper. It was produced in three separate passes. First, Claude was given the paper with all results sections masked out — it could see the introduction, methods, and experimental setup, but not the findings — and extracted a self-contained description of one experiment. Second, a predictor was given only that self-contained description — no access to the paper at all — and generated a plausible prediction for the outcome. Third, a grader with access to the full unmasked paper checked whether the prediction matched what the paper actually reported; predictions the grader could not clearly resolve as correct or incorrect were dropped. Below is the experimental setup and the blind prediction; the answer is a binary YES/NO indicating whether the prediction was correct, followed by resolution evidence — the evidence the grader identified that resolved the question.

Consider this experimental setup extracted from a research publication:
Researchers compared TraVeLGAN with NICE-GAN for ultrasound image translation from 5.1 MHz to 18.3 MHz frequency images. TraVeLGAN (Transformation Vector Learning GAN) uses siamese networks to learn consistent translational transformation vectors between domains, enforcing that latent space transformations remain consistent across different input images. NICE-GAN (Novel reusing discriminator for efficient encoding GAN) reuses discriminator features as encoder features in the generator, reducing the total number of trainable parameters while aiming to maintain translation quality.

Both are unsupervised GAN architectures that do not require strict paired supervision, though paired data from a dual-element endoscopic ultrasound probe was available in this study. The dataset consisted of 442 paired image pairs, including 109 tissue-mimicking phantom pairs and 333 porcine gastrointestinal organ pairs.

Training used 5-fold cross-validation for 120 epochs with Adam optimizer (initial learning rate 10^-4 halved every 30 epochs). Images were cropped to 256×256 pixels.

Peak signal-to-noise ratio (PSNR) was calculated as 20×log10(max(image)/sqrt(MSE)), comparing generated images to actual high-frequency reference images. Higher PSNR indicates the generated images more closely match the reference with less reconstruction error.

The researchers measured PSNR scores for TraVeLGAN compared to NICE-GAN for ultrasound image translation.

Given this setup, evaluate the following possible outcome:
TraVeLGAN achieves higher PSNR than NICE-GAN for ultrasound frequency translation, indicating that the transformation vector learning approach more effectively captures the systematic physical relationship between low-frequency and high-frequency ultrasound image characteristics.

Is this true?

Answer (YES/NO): NO